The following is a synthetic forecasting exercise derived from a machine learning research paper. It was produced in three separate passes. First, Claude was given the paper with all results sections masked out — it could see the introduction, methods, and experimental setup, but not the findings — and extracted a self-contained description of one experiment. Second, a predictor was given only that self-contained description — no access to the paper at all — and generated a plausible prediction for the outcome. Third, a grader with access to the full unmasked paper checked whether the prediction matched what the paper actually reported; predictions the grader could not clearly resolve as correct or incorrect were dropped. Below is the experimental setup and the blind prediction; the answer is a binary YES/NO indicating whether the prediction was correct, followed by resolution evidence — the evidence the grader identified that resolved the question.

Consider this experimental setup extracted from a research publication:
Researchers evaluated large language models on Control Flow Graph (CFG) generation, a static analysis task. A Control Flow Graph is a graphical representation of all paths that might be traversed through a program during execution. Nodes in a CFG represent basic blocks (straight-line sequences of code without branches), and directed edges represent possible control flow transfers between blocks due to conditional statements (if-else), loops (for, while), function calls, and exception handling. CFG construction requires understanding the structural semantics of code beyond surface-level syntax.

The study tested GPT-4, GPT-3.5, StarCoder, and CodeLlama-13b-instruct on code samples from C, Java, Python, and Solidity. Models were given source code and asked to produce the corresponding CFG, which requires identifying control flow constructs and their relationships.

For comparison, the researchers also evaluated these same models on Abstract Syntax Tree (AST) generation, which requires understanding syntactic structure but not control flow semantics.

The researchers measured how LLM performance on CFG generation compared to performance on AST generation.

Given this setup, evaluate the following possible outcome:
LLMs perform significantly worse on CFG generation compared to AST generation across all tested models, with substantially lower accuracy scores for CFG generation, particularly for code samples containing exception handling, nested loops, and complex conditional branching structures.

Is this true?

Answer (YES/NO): NO